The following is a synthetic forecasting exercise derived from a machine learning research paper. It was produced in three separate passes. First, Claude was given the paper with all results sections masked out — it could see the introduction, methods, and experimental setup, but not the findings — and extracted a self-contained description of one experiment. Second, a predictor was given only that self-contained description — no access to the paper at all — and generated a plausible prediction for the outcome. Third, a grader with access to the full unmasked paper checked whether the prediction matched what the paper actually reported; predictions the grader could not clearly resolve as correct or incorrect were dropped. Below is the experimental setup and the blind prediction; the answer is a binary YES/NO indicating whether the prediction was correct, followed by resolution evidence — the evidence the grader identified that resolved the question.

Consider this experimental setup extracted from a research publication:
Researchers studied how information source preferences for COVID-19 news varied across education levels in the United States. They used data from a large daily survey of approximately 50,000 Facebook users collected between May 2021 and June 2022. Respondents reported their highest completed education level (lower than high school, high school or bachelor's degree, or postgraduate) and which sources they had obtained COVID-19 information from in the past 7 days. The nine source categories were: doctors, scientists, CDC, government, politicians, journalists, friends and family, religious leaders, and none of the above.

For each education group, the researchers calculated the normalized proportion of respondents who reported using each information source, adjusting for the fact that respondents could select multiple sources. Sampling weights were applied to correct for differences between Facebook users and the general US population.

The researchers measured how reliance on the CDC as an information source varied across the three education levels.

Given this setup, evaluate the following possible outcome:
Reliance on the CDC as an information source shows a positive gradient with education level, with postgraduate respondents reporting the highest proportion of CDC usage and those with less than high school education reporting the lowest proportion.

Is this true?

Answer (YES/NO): YES